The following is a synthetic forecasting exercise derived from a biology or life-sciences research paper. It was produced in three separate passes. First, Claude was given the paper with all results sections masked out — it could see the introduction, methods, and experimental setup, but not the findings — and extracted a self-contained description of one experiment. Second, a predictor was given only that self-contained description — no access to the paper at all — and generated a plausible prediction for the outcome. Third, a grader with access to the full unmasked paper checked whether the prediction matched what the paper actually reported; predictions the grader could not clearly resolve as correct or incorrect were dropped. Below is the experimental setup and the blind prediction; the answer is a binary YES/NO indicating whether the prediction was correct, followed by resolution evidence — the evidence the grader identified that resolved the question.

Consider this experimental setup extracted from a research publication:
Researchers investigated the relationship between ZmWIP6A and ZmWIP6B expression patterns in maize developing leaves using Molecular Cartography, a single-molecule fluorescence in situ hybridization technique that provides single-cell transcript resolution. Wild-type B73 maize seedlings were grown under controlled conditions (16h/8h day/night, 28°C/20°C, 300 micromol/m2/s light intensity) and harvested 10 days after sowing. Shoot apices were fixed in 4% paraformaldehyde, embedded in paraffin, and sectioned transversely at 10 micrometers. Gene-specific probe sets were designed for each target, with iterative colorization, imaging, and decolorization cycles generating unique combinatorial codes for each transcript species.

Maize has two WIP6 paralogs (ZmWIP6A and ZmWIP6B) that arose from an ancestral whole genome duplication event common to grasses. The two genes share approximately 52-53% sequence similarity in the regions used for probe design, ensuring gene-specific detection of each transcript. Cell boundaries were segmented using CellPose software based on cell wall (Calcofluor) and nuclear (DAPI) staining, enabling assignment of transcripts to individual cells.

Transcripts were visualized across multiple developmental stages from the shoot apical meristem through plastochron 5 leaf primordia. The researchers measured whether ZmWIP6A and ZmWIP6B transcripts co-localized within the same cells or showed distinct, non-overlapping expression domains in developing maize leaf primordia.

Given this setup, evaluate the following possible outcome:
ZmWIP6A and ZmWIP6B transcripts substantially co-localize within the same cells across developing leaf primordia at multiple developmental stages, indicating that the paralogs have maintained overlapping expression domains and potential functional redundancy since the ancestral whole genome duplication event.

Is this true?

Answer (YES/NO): NO